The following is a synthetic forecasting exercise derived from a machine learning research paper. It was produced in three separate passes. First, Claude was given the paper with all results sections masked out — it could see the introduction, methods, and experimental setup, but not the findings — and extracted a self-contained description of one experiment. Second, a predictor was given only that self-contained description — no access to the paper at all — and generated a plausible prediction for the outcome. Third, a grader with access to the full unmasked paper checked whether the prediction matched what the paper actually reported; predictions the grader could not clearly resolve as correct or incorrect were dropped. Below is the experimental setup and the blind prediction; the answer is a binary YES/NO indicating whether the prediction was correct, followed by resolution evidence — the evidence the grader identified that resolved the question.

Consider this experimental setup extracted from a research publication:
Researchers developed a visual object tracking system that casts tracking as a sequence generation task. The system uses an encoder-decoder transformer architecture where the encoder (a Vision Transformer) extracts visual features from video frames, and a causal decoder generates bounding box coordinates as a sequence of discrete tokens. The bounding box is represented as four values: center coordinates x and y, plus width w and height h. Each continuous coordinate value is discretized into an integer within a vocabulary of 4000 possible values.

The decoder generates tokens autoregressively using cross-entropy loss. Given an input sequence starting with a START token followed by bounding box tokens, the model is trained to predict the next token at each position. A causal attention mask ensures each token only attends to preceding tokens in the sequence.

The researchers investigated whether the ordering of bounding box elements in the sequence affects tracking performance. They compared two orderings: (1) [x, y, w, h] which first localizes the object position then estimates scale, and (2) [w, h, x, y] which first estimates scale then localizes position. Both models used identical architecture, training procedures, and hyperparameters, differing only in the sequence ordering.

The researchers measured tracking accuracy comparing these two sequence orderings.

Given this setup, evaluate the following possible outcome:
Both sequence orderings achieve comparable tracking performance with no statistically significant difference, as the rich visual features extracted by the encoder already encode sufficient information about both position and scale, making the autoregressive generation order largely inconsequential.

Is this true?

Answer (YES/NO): NO